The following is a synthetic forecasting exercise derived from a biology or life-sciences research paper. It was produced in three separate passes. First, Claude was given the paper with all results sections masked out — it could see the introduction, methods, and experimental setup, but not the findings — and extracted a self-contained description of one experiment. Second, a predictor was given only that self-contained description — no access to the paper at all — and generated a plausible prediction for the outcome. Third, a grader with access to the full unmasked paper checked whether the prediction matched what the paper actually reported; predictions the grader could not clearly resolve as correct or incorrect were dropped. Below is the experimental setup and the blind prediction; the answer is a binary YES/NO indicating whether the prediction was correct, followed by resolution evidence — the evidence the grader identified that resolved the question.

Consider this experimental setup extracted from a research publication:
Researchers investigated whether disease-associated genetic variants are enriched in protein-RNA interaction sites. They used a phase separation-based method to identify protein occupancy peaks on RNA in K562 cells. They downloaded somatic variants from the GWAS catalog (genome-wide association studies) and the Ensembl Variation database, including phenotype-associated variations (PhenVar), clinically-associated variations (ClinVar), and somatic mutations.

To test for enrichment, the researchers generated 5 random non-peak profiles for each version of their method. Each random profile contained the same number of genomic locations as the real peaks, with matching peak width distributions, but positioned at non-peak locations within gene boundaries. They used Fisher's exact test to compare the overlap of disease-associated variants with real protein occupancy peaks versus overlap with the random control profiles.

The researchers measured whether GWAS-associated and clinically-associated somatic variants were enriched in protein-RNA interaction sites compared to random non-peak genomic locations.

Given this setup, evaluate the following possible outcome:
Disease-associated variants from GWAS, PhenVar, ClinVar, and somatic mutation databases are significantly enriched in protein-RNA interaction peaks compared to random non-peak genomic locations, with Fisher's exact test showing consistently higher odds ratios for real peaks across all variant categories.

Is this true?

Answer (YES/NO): YES